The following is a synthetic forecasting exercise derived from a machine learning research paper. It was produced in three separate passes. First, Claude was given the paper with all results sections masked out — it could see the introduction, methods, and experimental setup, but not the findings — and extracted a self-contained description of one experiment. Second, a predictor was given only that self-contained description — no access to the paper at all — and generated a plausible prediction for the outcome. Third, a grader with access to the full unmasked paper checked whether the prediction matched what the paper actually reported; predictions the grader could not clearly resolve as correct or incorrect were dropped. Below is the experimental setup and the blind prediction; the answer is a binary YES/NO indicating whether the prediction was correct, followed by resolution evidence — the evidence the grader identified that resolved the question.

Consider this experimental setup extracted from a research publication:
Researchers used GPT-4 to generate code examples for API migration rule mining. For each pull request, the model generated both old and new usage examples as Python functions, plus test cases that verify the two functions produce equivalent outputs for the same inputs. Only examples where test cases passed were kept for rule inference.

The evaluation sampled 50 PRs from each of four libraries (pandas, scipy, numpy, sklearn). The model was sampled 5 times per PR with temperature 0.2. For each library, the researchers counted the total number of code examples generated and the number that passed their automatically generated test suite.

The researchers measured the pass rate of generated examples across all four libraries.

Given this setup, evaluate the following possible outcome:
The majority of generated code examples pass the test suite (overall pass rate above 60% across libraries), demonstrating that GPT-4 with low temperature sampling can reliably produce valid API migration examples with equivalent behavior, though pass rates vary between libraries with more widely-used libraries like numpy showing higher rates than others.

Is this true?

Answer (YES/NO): NO